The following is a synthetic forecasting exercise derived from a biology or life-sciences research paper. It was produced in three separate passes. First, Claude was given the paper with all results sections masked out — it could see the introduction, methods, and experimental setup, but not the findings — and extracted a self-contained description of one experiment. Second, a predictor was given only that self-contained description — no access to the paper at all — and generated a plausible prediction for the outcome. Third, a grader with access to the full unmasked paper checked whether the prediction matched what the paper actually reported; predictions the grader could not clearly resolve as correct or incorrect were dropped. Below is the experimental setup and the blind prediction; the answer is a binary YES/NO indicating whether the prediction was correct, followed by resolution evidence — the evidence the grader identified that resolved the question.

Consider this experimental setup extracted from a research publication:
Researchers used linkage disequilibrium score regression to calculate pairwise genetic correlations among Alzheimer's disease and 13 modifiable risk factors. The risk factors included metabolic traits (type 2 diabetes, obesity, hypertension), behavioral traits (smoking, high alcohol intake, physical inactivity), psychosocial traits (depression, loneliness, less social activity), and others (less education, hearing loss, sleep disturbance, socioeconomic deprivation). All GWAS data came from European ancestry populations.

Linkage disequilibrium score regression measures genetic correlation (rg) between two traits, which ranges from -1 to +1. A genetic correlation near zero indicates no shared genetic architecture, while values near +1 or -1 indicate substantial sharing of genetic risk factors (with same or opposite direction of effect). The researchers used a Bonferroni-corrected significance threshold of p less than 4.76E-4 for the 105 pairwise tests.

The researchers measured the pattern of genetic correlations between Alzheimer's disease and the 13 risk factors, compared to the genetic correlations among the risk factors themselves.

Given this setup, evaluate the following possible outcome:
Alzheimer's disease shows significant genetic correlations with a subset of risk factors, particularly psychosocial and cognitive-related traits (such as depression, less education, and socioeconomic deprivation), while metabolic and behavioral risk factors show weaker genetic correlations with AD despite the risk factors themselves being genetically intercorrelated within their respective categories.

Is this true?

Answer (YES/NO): NO